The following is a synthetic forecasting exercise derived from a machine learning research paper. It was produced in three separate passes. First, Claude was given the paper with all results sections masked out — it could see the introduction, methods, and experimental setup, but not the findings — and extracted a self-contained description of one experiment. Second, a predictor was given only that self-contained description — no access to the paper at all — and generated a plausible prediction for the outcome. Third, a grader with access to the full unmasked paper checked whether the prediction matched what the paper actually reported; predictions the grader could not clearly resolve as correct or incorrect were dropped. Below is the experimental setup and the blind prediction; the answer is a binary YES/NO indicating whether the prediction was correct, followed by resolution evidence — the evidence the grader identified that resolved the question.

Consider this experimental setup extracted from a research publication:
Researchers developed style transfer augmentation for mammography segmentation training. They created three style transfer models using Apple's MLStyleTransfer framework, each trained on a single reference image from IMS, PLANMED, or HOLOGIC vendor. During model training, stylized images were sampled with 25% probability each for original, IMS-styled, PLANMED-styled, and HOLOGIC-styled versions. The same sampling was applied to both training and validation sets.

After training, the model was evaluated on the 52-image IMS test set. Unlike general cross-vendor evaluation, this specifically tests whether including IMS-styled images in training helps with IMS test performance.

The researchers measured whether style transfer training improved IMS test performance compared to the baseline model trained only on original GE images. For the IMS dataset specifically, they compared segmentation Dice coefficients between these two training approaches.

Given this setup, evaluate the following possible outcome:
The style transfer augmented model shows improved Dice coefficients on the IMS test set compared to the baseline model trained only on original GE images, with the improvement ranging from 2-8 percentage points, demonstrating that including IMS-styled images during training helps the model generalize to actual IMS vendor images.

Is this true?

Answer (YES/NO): NO